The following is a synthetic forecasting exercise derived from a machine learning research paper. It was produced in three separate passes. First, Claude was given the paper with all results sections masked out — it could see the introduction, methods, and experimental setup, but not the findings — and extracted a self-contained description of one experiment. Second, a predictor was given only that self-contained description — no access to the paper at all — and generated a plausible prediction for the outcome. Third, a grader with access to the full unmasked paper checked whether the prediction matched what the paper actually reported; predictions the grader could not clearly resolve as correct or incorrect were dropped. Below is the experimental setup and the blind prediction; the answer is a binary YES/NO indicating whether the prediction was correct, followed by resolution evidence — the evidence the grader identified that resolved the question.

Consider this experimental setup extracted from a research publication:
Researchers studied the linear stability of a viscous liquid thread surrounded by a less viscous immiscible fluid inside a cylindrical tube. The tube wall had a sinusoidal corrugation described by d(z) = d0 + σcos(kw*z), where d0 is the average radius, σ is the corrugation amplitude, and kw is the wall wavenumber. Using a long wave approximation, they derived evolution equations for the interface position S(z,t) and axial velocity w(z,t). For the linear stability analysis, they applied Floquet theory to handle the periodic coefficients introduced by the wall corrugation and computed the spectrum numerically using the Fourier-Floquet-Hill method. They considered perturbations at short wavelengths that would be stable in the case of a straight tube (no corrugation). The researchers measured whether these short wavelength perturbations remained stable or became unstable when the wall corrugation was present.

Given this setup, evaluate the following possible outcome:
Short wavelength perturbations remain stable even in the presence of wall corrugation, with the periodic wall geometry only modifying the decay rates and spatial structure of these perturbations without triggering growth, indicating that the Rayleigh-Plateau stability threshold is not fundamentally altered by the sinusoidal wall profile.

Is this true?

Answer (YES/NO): NO